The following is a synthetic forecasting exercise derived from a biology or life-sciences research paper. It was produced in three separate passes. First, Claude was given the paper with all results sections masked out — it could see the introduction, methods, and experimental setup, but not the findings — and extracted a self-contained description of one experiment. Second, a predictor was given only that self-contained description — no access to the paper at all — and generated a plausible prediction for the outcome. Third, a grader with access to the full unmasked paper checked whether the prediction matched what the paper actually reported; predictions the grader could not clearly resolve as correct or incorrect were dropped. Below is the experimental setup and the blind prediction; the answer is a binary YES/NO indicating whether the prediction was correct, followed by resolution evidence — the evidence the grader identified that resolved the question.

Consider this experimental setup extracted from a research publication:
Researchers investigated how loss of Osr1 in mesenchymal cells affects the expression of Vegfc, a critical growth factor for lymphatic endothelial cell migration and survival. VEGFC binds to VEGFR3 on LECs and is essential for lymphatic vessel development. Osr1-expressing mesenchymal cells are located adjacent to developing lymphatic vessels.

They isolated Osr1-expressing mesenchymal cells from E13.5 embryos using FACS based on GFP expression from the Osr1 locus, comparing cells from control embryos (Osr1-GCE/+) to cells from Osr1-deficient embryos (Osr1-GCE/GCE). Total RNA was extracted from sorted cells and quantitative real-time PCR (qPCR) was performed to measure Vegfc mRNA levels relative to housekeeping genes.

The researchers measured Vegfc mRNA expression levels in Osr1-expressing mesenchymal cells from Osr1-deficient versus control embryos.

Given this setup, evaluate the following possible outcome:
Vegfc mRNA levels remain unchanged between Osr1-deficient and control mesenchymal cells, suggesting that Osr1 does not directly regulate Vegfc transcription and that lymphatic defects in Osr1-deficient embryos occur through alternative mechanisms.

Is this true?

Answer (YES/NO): NO